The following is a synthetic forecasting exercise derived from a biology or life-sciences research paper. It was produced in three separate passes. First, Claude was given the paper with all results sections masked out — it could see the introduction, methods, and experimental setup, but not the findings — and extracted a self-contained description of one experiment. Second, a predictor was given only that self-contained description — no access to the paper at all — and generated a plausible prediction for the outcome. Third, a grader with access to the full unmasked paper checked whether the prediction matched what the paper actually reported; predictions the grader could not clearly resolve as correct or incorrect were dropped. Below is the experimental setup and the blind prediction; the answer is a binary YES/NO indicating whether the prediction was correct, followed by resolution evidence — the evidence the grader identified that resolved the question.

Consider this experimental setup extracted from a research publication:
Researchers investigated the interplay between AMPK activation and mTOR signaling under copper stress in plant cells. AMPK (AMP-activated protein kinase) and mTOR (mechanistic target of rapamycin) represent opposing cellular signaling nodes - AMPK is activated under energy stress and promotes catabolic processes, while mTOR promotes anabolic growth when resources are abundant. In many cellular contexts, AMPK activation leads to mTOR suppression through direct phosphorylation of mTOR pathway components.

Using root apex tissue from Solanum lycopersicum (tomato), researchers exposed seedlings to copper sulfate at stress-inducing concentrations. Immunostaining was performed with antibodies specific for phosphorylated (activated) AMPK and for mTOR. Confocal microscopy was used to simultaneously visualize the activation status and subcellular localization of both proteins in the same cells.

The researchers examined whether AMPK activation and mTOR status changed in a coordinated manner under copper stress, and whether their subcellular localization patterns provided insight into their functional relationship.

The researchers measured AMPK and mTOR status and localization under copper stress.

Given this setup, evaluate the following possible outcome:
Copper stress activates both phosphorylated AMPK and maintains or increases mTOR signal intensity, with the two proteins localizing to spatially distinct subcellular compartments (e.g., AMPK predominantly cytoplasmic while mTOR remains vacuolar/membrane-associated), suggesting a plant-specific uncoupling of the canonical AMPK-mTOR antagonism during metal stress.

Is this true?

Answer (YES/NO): NO